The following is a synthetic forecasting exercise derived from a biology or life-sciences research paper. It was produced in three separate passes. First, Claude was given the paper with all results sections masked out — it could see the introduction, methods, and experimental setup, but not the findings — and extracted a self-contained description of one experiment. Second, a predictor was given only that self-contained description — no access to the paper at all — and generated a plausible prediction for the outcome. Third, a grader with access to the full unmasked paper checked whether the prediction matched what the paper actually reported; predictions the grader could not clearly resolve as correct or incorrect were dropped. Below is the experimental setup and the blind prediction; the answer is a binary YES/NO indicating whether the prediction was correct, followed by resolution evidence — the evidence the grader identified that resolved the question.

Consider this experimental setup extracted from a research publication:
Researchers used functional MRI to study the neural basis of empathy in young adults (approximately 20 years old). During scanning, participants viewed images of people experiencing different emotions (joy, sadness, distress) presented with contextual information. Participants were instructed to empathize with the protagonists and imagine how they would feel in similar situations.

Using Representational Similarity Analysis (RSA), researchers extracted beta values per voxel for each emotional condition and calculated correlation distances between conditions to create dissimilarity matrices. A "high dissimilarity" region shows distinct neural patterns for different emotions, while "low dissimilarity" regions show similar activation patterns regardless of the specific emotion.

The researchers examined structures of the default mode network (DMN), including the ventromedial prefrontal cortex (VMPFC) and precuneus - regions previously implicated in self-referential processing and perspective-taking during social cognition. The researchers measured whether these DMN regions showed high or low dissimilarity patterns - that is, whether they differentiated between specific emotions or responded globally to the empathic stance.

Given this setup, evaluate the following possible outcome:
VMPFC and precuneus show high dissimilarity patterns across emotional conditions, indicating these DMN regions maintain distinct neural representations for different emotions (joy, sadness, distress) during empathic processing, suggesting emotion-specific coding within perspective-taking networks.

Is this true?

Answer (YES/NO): NO